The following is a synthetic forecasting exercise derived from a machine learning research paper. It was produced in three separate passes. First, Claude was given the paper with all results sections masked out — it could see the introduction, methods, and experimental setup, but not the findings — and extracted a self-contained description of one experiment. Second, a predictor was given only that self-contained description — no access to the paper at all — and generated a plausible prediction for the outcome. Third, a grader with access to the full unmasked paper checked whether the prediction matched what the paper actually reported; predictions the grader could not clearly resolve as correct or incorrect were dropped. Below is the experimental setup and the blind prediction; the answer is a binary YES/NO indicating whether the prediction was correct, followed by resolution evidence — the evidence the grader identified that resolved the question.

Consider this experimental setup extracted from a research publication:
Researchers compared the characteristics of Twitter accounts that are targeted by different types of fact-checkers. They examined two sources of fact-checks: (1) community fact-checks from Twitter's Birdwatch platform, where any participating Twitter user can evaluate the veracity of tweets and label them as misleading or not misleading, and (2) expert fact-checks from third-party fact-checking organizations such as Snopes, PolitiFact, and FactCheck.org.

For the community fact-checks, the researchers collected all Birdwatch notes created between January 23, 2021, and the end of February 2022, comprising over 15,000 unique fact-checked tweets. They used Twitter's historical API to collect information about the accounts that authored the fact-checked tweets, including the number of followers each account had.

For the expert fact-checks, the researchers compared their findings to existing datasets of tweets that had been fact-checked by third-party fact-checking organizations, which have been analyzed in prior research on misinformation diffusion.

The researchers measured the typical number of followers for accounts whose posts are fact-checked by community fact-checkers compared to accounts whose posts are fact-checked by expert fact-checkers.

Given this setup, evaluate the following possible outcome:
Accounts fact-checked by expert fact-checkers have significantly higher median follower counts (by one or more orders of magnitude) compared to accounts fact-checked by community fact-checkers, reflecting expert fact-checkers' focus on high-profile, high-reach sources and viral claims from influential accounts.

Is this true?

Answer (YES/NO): NO